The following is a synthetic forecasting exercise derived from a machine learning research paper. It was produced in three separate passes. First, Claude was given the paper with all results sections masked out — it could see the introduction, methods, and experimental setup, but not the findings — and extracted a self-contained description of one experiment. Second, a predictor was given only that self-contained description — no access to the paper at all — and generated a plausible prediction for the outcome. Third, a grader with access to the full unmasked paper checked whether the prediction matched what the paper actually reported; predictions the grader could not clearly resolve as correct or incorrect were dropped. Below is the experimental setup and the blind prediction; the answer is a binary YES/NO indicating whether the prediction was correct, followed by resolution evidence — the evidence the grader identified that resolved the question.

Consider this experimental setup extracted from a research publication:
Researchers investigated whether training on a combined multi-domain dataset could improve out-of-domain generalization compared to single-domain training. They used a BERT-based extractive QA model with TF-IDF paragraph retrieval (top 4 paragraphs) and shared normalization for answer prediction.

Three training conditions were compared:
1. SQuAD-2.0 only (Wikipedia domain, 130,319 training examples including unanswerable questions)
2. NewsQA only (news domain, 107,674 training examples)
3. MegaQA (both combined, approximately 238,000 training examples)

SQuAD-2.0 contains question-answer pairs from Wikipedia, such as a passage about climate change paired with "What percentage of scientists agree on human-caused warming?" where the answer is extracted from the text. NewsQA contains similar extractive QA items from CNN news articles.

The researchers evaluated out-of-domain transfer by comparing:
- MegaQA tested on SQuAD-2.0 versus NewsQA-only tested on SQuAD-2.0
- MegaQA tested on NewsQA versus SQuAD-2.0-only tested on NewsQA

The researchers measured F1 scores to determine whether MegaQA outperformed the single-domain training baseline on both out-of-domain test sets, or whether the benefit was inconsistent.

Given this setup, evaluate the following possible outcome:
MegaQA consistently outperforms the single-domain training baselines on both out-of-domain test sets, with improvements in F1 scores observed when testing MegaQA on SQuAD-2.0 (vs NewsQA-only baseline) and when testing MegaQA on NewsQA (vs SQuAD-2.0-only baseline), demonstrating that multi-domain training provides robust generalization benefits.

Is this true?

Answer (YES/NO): YES